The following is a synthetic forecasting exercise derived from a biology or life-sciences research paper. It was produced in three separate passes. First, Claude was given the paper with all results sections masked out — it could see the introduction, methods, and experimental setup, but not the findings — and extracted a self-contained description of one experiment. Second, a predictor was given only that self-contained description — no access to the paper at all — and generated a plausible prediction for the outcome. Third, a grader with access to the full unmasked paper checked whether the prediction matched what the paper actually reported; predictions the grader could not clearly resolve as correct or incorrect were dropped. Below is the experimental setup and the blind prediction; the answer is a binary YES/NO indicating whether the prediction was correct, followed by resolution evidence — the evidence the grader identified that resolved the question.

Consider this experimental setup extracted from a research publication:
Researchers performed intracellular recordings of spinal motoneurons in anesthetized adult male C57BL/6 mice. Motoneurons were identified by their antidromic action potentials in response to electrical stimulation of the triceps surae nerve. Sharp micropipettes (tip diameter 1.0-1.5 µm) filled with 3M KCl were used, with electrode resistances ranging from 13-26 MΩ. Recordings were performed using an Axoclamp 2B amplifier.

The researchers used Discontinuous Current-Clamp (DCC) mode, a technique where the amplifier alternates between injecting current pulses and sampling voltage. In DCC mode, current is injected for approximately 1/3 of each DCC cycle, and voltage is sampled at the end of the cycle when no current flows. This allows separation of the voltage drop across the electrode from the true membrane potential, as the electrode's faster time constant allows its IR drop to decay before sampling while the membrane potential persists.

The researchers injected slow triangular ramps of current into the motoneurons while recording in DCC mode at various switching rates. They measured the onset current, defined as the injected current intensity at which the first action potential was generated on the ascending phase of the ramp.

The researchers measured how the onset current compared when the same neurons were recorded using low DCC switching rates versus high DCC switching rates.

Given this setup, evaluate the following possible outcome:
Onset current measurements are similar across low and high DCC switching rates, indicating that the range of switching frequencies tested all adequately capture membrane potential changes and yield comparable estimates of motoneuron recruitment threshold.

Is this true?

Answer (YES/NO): NO